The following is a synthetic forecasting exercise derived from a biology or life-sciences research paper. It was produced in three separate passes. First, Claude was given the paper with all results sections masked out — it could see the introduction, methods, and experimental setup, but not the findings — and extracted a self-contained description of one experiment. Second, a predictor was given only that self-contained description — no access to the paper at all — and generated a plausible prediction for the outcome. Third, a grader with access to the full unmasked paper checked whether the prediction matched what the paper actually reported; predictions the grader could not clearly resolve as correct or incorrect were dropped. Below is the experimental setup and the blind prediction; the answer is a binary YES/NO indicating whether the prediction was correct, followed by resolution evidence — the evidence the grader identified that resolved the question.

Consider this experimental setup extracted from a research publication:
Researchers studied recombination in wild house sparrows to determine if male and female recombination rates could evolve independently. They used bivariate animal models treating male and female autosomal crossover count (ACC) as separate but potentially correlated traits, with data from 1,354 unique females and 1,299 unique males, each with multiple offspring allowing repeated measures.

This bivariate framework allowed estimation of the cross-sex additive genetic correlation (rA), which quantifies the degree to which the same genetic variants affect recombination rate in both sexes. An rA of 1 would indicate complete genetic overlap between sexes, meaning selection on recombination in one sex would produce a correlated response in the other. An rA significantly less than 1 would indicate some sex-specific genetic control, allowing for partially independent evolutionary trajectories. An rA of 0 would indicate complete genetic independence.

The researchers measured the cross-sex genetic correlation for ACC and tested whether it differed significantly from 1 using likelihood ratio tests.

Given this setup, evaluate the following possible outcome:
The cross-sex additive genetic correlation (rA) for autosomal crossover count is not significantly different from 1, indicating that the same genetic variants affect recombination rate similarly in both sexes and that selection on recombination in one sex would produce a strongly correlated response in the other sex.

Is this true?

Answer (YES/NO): NO